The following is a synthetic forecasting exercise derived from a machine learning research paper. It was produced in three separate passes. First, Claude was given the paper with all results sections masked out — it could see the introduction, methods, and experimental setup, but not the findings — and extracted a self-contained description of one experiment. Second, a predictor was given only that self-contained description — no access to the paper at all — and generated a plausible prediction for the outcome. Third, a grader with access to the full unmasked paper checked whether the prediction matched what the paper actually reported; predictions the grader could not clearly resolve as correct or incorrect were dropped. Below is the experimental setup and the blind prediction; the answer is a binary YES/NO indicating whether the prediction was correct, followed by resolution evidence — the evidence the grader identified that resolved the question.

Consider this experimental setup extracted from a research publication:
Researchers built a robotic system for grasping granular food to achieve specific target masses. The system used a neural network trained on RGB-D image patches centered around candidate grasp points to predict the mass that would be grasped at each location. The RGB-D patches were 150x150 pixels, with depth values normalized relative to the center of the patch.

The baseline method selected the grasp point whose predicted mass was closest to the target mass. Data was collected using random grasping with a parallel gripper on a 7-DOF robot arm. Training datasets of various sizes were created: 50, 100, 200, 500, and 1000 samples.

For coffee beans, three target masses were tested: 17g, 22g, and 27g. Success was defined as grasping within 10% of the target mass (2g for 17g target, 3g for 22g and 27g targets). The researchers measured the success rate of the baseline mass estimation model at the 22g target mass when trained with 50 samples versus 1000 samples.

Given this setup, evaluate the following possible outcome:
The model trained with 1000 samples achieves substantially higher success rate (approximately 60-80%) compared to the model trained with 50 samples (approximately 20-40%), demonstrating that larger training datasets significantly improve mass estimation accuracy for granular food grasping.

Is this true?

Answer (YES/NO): NO